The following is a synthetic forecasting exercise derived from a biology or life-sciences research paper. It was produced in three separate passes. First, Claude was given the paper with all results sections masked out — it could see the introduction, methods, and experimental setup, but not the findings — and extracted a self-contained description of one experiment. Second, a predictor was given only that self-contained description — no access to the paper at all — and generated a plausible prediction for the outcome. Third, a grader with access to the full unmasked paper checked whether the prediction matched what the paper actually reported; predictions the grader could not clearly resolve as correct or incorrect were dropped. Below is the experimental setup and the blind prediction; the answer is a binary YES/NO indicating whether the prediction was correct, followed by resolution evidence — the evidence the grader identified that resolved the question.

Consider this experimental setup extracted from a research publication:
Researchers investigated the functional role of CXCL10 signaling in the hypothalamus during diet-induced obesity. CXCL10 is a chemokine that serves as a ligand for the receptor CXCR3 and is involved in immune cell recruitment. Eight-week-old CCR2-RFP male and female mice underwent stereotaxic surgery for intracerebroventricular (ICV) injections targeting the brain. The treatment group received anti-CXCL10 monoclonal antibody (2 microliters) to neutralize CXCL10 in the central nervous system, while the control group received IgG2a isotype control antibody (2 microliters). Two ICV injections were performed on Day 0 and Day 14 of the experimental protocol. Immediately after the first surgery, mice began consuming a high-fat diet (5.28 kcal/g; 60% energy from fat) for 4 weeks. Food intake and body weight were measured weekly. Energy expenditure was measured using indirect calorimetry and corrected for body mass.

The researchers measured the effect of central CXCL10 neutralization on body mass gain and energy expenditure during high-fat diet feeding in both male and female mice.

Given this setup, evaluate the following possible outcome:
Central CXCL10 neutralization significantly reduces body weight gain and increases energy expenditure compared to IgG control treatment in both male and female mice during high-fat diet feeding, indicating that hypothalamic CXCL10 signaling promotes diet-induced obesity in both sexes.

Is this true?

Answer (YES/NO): NO